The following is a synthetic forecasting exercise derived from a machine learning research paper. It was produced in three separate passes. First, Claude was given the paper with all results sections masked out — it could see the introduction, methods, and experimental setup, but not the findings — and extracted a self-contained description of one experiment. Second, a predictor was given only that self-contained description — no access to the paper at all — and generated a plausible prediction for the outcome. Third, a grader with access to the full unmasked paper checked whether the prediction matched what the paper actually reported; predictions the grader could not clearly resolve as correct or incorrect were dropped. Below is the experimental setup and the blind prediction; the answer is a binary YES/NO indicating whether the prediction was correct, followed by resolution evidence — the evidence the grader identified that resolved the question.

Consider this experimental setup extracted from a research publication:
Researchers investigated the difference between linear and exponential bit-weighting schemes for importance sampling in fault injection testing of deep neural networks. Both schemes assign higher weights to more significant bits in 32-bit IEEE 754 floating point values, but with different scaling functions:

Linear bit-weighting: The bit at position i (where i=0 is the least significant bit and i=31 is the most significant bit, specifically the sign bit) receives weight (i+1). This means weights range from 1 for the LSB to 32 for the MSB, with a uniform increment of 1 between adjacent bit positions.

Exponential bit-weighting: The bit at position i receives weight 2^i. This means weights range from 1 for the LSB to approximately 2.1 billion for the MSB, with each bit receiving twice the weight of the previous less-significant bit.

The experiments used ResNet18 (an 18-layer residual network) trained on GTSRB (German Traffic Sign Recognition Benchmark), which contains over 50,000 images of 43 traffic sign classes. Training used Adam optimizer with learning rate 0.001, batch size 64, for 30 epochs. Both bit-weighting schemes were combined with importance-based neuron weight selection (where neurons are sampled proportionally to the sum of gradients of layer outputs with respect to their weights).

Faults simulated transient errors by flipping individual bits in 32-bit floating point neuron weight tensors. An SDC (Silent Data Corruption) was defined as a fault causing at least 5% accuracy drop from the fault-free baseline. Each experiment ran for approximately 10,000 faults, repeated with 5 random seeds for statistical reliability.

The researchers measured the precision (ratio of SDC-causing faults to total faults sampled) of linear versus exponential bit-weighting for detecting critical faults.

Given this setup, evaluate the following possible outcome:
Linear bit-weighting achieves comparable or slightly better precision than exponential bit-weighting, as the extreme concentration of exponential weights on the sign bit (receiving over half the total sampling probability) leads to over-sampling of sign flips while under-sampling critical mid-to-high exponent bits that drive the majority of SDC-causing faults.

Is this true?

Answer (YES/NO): NO